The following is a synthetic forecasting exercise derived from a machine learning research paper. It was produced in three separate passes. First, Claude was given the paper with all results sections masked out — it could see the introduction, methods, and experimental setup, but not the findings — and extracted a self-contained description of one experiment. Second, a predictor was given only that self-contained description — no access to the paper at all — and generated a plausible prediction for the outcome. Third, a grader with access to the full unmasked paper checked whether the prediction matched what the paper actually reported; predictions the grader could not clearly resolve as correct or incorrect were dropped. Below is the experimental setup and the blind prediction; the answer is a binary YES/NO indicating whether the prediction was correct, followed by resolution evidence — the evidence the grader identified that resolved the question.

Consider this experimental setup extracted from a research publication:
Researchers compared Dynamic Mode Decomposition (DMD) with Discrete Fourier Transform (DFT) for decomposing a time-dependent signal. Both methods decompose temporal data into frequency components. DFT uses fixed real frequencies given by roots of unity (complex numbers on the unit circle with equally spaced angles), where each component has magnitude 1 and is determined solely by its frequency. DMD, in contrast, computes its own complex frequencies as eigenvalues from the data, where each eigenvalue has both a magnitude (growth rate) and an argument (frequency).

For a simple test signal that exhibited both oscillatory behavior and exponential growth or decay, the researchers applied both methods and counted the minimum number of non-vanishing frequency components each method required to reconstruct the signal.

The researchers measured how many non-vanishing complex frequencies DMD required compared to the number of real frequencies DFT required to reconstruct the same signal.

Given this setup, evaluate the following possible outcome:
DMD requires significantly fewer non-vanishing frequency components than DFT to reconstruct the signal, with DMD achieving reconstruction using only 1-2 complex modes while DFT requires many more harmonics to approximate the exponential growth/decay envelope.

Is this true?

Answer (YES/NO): NO